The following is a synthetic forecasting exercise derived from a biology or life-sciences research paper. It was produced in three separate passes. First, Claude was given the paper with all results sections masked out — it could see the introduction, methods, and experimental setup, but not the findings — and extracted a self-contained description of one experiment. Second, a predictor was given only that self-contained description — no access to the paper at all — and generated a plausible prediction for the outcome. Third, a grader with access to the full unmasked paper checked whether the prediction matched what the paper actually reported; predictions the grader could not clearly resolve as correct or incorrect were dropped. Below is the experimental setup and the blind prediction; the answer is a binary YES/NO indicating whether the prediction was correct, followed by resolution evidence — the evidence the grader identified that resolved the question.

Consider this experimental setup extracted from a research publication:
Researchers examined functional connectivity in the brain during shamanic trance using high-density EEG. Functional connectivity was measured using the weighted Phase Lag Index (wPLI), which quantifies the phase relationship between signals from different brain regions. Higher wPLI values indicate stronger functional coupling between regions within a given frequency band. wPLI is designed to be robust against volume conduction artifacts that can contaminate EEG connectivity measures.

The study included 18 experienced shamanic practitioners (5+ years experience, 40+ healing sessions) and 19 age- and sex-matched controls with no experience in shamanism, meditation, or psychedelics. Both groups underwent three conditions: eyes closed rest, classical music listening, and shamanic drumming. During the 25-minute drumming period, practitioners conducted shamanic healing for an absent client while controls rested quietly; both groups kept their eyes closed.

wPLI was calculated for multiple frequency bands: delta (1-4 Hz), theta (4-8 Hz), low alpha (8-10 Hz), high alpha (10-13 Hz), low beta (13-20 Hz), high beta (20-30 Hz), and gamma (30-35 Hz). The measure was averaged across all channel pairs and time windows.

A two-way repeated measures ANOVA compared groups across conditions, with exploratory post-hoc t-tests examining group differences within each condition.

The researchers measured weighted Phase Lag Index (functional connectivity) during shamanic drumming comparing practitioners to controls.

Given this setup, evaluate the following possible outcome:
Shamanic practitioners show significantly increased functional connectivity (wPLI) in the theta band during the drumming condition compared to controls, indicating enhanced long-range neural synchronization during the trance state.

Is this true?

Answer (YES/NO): NO